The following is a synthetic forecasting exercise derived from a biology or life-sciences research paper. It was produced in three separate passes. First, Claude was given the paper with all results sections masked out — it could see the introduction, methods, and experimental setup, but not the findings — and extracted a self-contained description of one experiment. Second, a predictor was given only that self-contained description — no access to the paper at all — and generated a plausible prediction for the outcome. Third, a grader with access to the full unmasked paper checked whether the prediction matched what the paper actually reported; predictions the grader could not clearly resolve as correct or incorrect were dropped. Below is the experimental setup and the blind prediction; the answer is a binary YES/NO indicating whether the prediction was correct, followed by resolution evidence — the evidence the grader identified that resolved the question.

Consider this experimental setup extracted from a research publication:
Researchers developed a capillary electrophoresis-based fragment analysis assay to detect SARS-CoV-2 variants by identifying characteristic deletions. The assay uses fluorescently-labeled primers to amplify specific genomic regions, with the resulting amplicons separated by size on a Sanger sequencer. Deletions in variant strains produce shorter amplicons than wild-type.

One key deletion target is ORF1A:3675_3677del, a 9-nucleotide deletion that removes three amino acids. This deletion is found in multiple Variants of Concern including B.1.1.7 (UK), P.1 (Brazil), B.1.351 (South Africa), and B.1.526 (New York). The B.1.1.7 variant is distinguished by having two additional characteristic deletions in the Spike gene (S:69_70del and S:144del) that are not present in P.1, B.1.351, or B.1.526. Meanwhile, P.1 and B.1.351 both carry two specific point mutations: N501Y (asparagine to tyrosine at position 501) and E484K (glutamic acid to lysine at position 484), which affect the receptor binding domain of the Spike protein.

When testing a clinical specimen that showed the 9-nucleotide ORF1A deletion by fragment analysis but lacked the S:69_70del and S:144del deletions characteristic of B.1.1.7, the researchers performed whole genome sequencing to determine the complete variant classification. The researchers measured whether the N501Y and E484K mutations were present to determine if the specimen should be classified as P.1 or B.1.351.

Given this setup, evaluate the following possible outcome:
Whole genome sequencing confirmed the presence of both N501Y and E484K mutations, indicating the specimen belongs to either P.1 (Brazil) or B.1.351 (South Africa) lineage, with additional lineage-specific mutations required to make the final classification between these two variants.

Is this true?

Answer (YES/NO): NO